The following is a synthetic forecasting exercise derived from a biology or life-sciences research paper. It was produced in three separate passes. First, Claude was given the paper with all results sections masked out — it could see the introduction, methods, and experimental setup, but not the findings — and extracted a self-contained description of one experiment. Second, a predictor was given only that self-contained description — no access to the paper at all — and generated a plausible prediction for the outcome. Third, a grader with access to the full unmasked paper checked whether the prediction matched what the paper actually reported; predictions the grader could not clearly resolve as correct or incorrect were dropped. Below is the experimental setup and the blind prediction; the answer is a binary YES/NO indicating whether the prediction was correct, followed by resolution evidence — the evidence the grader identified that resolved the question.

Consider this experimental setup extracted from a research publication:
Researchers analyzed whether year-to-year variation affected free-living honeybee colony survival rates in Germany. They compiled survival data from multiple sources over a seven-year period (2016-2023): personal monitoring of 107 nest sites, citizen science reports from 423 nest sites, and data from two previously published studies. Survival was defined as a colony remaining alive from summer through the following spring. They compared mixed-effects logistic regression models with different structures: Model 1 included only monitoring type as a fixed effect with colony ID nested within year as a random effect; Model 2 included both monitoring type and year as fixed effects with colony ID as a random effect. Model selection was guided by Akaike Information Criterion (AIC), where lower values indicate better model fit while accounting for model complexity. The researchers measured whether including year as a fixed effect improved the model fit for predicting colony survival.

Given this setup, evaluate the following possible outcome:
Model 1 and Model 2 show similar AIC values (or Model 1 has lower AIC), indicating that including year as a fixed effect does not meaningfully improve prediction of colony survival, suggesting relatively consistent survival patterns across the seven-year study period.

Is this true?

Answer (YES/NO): NO